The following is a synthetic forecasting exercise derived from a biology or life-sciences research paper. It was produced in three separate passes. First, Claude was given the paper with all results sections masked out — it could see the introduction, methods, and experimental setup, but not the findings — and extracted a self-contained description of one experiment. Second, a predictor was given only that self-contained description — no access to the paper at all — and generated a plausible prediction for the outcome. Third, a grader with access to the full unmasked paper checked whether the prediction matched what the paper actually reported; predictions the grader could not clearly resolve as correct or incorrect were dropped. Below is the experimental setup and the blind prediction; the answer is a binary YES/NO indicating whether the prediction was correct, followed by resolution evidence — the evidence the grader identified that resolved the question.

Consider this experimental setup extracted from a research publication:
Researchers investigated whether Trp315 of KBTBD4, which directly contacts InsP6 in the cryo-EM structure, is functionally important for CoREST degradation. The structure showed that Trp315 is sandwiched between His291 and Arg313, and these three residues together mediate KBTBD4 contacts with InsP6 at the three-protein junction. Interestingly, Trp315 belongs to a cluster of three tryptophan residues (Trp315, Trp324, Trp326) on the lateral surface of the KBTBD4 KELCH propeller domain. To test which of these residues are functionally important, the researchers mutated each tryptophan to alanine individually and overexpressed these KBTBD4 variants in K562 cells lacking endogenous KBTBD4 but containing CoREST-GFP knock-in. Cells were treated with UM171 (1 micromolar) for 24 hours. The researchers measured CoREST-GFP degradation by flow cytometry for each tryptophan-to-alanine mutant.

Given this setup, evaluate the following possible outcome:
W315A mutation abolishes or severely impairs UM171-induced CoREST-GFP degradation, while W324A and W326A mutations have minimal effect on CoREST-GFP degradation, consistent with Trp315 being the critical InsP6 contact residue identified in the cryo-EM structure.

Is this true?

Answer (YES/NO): YES